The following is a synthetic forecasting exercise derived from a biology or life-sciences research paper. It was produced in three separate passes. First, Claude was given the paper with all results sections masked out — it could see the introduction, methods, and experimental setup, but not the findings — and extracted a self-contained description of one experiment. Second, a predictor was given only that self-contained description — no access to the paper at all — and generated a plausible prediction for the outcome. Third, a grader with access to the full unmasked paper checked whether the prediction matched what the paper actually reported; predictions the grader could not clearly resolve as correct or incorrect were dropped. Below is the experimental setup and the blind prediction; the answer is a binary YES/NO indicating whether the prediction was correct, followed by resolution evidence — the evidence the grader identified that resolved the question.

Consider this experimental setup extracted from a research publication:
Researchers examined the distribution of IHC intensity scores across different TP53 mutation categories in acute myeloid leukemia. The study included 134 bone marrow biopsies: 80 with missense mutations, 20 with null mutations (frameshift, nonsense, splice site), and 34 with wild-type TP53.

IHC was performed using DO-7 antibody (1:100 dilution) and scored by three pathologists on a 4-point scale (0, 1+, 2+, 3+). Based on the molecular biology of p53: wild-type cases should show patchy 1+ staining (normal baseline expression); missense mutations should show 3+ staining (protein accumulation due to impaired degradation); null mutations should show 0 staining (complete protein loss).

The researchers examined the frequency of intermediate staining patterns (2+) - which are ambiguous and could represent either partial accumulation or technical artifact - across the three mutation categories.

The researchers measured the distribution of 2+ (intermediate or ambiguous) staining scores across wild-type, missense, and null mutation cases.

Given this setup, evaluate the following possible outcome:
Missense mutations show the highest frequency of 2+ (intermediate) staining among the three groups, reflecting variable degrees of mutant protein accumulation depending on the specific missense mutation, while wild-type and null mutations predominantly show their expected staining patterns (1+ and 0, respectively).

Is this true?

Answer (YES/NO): NO